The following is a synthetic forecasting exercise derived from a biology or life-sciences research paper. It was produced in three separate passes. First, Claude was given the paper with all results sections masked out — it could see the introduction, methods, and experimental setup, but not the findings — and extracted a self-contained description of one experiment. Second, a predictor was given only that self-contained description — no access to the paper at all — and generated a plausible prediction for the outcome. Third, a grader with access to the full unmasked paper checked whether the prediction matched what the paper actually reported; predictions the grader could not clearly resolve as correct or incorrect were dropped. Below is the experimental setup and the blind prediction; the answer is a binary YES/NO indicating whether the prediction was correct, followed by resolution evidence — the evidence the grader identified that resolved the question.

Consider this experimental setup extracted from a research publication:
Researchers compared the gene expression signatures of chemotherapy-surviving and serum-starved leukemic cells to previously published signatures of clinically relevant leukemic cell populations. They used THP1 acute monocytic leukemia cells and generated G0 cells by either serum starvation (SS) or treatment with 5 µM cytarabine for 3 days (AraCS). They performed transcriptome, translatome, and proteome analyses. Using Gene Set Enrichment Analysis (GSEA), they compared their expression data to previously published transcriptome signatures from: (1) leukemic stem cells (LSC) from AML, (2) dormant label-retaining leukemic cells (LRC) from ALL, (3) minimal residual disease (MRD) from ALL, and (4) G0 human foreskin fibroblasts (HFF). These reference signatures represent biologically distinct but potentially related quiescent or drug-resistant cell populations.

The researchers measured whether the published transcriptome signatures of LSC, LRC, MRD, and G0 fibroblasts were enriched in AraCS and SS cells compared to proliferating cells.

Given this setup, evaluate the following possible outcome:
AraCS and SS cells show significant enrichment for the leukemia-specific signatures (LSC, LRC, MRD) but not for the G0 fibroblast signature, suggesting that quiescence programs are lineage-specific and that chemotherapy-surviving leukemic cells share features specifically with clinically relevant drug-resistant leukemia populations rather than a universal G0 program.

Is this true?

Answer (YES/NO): NO